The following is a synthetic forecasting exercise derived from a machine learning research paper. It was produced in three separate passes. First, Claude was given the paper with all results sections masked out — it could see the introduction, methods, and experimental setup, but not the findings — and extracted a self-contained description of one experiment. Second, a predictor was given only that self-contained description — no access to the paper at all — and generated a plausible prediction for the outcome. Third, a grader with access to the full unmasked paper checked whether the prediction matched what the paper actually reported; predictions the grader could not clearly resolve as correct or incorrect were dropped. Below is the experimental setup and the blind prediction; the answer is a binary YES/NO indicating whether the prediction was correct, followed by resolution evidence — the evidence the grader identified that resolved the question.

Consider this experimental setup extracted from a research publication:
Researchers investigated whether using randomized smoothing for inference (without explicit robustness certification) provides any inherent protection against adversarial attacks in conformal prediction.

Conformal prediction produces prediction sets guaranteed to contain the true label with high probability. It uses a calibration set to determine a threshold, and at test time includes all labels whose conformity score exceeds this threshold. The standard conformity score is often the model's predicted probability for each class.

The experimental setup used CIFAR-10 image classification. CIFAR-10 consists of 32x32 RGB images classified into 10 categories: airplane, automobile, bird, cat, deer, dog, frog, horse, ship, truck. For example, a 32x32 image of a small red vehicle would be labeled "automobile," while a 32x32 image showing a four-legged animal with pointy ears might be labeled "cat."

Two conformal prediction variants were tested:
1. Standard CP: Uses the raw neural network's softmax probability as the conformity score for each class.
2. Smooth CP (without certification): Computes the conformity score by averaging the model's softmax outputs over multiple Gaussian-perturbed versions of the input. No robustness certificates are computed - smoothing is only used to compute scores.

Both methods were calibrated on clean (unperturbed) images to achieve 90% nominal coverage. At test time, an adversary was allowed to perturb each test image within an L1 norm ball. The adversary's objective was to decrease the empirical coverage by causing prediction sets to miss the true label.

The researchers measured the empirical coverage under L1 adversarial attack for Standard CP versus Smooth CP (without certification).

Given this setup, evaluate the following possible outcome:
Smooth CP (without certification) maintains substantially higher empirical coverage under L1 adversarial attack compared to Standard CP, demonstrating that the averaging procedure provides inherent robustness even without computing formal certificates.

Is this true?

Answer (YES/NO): YES